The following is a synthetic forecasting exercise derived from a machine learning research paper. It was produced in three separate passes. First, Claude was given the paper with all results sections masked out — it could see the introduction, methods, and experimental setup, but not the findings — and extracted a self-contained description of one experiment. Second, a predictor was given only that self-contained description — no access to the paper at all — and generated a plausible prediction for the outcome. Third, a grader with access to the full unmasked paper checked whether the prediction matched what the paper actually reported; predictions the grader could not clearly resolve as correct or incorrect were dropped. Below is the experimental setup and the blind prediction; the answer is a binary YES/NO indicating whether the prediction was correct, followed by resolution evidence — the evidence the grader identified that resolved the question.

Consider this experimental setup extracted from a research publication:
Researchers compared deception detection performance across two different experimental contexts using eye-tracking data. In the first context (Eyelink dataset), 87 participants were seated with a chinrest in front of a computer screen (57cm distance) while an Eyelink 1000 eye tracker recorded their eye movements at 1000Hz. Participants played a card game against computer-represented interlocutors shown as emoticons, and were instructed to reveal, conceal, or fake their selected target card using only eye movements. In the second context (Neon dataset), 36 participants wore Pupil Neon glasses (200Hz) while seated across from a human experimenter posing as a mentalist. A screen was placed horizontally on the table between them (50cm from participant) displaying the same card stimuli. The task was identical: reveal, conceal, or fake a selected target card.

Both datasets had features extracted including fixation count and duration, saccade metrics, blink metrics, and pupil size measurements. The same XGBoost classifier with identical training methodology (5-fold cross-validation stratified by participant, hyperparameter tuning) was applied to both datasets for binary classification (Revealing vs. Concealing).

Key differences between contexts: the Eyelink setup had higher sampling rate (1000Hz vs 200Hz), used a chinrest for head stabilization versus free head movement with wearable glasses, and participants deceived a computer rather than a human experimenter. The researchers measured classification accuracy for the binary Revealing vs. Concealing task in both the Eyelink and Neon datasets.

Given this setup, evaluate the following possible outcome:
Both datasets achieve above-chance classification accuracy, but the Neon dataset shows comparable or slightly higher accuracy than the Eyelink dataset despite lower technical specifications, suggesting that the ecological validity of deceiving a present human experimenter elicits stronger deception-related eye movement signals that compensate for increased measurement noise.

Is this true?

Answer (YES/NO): NO